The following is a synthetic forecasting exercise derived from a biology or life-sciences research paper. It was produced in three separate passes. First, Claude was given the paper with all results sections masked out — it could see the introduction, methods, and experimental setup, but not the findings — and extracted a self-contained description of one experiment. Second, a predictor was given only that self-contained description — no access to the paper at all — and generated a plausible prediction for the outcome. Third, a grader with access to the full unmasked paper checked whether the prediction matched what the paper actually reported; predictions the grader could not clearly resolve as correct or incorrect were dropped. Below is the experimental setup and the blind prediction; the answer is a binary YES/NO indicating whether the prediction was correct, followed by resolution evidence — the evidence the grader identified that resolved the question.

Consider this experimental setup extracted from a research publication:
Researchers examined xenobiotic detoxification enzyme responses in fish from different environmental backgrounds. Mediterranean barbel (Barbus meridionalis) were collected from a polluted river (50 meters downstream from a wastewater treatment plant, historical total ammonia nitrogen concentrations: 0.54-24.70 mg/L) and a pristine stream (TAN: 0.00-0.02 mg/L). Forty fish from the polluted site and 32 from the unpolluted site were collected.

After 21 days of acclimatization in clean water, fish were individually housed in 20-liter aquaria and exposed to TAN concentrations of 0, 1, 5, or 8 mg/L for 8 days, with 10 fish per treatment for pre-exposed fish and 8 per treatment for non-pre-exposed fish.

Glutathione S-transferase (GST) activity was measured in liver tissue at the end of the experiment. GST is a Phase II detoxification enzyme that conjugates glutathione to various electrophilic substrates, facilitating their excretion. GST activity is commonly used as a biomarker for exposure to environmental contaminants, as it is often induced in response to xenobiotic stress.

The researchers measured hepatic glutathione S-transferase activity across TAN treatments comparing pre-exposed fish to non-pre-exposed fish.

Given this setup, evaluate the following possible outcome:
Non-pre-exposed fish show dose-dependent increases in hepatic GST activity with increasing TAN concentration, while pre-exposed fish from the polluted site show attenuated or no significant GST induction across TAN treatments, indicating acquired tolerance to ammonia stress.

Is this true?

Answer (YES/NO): NO